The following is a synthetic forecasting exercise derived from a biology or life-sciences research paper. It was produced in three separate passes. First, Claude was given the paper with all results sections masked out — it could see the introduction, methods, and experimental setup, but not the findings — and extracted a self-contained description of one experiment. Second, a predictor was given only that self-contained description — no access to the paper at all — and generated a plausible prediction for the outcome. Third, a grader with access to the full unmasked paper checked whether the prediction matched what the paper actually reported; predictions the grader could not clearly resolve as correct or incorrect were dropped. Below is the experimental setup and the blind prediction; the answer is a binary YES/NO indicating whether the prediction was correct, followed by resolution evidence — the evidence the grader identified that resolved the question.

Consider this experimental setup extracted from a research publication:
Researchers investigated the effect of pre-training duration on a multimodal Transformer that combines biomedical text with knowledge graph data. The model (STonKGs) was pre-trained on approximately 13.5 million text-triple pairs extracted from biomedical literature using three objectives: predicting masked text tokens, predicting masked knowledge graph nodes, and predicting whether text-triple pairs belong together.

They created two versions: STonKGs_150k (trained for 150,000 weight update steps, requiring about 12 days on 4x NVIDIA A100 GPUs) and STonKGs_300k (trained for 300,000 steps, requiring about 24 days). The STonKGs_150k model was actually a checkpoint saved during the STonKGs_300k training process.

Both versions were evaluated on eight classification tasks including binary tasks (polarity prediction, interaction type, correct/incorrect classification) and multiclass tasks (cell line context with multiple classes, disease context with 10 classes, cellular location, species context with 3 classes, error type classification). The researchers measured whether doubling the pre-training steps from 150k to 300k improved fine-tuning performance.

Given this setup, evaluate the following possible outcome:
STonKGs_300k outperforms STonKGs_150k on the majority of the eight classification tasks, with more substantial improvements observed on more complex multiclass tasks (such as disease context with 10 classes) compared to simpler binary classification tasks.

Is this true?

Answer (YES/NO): NO